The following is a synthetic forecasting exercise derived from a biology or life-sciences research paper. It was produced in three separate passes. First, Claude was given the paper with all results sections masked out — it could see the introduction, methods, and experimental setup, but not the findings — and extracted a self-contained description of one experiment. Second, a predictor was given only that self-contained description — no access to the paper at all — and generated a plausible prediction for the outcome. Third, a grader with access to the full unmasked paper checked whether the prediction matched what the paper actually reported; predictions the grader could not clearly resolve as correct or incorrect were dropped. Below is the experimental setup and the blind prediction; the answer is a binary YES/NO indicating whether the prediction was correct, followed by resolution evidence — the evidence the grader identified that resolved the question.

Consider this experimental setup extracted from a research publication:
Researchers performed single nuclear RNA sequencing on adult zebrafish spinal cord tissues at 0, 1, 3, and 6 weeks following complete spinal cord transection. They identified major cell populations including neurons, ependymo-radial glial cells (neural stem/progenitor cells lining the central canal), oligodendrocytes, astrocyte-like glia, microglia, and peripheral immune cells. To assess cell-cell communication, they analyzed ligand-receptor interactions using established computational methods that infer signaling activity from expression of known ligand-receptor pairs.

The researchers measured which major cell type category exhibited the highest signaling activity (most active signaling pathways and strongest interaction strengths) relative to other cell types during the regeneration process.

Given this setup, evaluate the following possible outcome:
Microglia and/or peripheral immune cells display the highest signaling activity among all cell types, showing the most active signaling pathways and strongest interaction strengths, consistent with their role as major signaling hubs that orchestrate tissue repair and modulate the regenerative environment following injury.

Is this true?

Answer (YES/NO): NO